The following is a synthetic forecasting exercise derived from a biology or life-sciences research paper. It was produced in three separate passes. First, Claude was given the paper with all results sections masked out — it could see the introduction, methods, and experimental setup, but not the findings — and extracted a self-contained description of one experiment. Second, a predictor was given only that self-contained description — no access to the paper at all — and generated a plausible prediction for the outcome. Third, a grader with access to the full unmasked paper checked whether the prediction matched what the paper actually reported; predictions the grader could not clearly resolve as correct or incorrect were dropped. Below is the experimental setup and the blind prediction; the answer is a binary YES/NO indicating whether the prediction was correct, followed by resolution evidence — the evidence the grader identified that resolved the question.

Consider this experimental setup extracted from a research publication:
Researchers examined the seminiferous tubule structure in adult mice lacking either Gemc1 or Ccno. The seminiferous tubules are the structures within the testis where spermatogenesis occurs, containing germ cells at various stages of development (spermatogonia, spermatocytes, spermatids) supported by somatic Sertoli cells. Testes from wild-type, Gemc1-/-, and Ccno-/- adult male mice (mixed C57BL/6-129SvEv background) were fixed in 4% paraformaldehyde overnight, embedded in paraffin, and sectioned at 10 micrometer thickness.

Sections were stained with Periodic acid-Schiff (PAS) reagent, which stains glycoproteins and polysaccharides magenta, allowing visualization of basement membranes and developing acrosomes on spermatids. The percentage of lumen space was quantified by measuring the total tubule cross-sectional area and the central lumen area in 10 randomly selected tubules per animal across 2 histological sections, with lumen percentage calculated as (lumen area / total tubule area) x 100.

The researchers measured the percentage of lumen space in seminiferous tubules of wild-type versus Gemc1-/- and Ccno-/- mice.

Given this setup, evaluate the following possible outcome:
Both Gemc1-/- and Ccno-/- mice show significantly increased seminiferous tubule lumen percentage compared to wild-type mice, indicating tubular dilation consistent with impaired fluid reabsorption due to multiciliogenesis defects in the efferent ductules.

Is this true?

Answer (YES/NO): NO